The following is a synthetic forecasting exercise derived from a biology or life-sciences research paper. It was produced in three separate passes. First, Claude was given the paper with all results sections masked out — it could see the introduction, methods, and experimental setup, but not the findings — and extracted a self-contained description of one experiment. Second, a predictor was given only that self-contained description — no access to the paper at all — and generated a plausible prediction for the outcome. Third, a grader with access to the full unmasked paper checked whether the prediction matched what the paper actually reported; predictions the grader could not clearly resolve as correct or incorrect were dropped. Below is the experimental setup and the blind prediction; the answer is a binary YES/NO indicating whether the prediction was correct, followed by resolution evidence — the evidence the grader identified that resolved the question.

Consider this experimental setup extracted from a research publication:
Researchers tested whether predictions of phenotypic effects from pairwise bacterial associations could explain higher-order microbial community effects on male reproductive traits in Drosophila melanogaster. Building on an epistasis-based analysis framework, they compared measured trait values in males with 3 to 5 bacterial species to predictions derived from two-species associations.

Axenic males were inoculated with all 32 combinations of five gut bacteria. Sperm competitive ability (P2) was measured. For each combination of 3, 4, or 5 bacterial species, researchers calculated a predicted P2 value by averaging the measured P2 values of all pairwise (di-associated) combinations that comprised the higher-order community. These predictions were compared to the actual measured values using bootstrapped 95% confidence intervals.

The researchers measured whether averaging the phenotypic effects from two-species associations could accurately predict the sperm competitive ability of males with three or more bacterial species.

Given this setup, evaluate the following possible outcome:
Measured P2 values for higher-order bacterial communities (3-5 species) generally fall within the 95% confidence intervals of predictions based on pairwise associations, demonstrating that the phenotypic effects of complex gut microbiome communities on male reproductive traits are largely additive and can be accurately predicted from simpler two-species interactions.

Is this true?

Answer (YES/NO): NO